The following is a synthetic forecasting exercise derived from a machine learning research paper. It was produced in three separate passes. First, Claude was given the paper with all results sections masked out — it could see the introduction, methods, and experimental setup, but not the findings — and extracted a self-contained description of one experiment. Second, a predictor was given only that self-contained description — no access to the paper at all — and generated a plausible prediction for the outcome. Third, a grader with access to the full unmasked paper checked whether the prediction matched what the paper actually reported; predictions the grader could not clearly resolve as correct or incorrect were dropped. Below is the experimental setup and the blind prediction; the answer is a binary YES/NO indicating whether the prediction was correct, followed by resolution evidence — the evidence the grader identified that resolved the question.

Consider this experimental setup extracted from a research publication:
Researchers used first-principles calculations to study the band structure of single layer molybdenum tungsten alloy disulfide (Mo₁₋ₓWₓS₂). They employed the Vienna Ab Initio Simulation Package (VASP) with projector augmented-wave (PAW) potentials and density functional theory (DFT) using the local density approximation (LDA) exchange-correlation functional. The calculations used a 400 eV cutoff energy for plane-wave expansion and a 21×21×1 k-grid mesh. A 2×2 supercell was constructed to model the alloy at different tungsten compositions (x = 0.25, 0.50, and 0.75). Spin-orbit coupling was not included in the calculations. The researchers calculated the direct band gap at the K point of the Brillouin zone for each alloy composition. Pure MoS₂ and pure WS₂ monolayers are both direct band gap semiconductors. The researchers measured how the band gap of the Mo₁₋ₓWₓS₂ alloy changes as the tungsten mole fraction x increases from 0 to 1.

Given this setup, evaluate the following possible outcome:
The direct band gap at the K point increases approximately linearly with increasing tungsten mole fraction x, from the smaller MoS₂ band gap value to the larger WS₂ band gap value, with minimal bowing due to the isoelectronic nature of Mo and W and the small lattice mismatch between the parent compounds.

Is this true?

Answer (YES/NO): NO